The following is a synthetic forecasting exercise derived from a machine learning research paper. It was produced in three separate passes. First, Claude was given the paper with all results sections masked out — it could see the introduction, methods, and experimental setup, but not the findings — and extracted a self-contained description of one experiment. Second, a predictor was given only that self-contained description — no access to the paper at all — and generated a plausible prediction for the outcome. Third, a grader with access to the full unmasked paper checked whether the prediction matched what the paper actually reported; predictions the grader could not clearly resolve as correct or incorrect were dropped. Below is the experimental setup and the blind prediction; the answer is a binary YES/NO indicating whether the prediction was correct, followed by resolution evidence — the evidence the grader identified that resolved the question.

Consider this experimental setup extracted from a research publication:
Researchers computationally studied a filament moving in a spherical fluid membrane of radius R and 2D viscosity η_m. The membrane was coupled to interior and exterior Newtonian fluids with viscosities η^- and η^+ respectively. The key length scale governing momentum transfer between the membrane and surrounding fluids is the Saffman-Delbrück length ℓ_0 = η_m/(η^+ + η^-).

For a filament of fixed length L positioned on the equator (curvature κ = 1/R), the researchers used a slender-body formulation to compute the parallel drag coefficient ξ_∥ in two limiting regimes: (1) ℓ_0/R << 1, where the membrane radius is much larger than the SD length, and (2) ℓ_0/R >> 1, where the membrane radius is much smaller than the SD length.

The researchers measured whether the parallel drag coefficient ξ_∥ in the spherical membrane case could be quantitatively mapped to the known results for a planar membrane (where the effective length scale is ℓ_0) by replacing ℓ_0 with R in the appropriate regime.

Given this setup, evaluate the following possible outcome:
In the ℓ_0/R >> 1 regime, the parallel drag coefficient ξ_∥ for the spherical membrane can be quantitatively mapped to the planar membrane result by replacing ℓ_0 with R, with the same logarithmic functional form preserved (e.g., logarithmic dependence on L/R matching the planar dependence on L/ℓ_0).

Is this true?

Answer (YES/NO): YES